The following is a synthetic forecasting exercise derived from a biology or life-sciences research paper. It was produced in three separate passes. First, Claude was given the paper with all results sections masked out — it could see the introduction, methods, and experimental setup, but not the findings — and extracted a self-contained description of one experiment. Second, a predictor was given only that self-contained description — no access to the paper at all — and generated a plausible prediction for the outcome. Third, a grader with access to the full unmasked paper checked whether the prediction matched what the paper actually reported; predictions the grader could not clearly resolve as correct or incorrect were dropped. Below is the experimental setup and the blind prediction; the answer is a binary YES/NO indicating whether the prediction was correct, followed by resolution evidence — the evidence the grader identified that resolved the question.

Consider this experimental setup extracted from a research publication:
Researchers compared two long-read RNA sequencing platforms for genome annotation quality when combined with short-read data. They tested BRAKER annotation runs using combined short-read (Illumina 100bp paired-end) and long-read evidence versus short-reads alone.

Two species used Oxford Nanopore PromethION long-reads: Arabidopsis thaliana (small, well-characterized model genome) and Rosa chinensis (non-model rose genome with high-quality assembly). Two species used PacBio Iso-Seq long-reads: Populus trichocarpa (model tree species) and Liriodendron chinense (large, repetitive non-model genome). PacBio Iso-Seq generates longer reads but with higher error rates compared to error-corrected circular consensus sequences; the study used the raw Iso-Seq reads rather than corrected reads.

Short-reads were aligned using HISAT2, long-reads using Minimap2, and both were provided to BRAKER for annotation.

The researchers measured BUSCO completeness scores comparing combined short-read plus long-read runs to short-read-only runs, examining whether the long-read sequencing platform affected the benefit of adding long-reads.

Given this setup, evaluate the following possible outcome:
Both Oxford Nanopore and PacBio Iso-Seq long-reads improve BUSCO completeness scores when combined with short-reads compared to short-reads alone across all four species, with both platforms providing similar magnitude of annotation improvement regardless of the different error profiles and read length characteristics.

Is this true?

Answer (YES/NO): NO